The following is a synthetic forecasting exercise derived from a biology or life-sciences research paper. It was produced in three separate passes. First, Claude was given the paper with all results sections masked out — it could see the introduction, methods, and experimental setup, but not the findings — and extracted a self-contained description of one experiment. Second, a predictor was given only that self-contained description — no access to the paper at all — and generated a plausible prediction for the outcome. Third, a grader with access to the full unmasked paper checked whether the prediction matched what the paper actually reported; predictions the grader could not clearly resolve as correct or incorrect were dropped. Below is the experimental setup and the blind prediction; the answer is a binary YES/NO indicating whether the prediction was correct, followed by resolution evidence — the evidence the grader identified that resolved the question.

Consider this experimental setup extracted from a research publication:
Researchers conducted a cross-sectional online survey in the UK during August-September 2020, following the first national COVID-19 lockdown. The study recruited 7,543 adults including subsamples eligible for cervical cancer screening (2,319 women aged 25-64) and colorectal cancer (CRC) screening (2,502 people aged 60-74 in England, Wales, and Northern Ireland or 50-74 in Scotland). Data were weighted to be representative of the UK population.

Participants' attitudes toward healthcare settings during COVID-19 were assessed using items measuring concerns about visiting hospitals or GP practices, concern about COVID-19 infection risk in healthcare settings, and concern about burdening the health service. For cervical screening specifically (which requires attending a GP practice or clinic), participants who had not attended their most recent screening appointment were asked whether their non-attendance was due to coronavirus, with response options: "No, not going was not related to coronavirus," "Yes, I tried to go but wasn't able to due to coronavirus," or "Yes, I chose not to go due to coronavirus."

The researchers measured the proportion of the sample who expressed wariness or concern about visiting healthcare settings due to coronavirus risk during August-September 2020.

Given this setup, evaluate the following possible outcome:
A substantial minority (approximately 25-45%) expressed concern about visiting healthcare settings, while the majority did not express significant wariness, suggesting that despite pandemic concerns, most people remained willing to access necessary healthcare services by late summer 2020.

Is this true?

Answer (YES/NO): YES